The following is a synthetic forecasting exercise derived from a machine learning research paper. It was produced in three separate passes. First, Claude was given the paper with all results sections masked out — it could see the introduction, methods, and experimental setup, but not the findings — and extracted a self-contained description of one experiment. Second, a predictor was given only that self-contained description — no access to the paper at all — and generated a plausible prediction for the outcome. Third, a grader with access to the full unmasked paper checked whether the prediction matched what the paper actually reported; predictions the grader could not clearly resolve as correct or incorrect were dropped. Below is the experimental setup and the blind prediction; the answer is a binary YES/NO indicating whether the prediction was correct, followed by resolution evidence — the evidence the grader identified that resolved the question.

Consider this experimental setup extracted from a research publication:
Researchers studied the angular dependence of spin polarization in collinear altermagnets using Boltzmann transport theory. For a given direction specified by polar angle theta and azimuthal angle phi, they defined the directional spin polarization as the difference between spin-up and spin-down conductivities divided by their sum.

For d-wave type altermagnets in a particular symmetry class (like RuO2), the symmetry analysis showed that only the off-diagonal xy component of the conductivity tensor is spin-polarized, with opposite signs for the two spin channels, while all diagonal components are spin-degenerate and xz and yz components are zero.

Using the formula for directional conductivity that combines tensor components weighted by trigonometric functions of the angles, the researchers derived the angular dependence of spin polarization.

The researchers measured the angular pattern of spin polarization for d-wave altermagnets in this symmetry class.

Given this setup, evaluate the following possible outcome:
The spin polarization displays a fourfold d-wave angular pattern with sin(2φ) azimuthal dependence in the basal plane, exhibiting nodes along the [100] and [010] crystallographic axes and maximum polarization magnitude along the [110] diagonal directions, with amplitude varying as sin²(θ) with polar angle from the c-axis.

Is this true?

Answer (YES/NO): NO